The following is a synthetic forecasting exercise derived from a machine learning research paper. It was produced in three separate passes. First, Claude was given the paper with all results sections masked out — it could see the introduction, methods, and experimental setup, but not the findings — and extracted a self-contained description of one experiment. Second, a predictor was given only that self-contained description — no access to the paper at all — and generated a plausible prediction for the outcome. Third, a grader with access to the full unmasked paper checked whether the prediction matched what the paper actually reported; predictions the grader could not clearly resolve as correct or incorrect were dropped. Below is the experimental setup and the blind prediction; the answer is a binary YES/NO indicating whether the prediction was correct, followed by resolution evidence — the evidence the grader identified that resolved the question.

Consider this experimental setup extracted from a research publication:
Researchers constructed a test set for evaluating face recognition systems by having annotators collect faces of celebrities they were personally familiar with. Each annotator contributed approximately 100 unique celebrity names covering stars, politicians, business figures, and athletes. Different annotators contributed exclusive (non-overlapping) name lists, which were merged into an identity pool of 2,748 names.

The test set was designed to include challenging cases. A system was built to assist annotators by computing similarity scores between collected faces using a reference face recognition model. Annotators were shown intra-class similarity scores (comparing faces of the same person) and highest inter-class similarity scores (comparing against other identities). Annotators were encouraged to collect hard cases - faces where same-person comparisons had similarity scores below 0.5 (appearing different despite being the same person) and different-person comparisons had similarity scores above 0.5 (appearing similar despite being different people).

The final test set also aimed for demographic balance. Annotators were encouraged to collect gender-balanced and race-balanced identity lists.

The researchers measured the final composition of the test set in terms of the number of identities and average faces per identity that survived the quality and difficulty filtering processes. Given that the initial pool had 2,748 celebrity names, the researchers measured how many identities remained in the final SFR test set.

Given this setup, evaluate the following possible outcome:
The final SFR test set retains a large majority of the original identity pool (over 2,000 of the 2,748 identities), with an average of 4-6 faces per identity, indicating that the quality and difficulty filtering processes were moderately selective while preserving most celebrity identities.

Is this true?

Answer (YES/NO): NO